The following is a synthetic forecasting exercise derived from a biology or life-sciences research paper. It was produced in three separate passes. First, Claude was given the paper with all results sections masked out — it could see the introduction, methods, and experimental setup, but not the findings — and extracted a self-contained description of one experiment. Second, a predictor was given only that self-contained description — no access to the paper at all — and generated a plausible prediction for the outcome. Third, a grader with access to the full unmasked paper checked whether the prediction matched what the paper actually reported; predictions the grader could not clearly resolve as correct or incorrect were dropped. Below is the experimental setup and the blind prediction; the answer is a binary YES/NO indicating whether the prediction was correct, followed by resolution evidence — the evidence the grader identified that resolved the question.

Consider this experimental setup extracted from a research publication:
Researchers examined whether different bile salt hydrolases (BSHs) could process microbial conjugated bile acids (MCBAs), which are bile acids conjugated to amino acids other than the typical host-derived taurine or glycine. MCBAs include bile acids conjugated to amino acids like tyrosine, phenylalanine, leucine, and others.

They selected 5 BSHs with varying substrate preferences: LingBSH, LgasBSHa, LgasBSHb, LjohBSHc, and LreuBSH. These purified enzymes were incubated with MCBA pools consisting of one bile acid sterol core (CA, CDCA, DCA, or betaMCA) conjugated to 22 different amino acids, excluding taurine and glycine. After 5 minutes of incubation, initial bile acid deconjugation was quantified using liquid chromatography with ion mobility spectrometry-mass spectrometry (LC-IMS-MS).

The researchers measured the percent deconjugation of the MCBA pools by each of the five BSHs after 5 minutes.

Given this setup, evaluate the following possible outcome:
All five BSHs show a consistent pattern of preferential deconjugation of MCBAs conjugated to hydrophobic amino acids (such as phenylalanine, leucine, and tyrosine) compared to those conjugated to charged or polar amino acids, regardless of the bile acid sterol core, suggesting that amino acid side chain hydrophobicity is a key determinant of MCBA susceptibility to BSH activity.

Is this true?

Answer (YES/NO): NO